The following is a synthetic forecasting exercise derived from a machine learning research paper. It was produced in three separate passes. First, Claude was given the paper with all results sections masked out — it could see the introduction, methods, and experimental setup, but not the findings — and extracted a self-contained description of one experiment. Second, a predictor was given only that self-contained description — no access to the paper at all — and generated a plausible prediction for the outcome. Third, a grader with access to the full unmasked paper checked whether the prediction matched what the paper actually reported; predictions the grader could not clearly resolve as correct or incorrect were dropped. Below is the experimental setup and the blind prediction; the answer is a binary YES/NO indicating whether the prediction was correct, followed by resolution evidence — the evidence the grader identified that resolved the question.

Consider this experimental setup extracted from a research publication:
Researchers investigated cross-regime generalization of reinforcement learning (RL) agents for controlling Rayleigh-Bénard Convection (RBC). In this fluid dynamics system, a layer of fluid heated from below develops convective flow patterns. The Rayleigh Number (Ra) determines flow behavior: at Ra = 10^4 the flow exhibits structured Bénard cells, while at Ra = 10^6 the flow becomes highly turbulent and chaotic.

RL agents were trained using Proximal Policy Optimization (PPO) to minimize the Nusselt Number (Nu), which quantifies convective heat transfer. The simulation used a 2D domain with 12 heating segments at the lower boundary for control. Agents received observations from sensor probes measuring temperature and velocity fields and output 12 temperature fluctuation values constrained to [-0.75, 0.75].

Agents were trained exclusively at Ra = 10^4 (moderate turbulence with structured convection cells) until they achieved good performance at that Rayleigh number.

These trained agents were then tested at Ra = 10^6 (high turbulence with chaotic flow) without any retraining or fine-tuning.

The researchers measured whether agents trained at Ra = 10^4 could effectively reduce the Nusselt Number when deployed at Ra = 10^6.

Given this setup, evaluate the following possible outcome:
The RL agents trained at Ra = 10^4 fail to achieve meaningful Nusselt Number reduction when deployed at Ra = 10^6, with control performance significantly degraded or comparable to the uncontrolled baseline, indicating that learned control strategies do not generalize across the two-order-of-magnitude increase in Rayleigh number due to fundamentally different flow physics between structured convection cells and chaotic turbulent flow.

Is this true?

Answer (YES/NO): YES